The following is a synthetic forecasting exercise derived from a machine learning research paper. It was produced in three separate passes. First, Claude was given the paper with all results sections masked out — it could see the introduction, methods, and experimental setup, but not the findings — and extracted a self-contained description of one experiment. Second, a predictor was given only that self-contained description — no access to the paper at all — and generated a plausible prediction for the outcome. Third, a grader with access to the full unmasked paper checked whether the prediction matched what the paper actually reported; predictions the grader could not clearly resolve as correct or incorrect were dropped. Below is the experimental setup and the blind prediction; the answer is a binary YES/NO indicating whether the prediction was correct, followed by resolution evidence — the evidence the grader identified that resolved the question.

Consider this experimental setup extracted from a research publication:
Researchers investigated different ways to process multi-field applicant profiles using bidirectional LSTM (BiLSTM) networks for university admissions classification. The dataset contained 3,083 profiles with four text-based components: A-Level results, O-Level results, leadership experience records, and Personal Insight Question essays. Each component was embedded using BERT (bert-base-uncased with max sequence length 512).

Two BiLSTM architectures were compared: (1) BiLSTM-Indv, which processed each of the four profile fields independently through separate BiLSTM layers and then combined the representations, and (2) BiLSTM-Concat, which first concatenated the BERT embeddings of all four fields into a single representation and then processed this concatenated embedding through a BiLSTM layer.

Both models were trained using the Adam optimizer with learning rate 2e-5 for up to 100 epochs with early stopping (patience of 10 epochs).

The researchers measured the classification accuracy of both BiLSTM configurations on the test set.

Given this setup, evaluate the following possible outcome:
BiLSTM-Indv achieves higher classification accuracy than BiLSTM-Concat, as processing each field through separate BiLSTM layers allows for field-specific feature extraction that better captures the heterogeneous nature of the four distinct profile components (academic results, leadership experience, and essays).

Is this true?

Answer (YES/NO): NO